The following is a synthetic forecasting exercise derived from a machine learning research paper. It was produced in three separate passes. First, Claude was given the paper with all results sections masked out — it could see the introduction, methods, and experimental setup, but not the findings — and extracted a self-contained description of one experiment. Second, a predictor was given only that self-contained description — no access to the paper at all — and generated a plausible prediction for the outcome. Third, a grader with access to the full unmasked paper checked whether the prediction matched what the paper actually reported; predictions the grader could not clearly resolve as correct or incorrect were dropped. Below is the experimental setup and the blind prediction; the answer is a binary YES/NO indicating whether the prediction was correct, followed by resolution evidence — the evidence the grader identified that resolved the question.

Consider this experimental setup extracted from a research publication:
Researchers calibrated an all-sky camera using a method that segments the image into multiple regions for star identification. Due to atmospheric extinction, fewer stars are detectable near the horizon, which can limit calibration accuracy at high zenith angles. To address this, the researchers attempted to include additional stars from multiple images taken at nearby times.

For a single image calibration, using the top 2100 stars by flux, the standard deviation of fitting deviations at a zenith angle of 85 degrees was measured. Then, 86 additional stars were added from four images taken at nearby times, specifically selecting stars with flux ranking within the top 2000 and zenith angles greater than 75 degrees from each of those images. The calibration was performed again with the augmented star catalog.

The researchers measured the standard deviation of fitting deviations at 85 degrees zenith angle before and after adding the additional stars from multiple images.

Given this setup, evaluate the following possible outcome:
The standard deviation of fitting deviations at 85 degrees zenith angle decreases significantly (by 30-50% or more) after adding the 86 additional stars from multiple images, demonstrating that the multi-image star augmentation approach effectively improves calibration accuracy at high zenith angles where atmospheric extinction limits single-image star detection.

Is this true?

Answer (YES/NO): YES